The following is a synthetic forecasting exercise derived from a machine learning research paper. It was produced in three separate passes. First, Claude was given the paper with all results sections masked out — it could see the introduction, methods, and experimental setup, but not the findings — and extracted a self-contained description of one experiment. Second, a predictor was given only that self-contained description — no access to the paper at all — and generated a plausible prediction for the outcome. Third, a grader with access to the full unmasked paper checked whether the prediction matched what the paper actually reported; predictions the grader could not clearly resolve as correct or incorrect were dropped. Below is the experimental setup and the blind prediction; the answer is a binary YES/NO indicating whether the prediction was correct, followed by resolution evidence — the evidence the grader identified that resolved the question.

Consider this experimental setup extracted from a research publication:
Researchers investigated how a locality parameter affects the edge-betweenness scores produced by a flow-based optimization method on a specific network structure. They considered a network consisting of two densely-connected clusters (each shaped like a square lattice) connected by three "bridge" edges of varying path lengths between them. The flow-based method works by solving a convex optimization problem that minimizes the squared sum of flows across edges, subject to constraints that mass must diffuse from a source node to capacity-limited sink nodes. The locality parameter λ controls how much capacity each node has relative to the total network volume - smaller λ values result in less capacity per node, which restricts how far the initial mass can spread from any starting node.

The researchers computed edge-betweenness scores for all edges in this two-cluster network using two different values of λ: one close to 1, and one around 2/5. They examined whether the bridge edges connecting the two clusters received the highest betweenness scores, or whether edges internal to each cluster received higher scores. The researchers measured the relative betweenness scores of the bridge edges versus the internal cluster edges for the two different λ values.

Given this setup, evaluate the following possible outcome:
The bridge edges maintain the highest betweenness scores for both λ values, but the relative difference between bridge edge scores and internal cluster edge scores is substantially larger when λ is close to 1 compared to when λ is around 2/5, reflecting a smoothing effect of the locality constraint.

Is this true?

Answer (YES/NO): NO